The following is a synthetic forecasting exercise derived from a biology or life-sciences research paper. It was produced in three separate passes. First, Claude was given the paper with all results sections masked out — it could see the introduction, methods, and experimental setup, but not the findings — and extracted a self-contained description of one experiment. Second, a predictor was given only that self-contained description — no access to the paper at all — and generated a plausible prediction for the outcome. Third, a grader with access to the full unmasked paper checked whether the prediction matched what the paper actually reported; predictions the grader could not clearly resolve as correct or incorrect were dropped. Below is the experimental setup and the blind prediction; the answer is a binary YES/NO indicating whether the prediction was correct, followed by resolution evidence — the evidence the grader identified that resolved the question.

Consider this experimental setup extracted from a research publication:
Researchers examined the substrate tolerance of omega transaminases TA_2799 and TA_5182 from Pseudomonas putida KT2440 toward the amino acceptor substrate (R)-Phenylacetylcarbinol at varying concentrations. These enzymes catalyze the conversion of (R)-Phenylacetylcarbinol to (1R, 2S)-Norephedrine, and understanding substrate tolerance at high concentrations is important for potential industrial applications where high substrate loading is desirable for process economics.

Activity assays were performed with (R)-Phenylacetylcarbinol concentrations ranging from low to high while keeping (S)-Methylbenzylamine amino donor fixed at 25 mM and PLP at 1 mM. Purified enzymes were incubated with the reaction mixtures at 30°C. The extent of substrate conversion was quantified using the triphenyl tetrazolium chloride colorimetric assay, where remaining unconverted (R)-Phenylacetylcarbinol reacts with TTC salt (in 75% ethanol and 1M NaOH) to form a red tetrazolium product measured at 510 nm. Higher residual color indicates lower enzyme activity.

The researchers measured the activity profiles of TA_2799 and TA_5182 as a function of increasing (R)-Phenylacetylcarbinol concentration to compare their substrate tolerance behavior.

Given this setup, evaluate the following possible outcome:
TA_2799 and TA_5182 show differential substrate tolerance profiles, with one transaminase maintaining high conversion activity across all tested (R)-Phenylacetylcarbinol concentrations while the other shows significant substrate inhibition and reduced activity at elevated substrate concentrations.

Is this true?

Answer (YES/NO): NO